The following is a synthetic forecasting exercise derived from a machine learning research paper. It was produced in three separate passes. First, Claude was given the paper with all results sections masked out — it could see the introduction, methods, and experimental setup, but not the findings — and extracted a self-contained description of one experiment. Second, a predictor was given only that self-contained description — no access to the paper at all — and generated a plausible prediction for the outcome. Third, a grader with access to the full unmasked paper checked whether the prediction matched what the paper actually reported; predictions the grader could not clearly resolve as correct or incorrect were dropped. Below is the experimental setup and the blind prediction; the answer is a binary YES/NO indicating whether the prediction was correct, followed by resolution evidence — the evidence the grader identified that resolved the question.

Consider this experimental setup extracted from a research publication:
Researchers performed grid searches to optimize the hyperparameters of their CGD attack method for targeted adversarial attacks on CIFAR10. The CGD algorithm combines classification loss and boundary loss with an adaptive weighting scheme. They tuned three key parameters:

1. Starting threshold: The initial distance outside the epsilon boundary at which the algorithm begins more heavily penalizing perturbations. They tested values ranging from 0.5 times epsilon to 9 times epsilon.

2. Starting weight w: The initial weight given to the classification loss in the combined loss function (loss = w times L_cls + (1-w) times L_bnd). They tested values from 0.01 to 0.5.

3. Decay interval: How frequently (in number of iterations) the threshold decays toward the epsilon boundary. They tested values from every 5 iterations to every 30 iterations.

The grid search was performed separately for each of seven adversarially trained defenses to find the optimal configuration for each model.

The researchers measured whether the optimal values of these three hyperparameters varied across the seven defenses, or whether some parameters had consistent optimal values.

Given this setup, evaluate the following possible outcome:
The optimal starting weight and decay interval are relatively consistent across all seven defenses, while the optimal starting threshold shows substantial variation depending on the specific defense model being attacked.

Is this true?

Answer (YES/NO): NO